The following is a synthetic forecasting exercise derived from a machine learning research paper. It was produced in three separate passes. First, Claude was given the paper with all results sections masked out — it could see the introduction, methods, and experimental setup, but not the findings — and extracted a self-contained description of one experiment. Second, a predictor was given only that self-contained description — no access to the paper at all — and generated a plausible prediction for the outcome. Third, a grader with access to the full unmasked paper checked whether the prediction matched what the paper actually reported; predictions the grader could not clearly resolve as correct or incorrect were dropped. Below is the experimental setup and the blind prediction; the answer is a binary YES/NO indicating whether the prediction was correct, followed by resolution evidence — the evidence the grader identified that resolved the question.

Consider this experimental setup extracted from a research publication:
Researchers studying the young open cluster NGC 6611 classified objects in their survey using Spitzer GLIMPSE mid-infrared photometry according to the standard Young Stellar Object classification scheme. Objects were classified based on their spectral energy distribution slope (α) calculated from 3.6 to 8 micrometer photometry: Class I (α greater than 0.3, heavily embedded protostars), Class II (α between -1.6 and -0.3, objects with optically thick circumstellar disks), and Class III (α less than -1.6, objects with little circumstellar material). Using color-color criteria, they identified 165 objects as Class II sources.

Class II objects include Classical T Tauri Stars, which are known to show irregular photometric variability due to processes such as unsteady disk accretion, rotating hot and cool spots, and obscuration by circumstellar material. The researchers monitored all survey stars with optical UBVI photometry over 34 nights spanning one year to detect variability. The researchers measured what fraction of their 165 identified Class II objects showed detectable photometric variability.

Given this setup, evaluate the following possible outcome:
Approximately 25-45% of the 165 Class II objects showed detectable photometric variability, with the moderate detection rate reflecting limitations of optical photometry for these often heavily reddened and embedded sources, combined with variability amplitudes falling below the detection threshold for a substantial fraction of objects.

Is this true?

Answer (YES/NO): NO